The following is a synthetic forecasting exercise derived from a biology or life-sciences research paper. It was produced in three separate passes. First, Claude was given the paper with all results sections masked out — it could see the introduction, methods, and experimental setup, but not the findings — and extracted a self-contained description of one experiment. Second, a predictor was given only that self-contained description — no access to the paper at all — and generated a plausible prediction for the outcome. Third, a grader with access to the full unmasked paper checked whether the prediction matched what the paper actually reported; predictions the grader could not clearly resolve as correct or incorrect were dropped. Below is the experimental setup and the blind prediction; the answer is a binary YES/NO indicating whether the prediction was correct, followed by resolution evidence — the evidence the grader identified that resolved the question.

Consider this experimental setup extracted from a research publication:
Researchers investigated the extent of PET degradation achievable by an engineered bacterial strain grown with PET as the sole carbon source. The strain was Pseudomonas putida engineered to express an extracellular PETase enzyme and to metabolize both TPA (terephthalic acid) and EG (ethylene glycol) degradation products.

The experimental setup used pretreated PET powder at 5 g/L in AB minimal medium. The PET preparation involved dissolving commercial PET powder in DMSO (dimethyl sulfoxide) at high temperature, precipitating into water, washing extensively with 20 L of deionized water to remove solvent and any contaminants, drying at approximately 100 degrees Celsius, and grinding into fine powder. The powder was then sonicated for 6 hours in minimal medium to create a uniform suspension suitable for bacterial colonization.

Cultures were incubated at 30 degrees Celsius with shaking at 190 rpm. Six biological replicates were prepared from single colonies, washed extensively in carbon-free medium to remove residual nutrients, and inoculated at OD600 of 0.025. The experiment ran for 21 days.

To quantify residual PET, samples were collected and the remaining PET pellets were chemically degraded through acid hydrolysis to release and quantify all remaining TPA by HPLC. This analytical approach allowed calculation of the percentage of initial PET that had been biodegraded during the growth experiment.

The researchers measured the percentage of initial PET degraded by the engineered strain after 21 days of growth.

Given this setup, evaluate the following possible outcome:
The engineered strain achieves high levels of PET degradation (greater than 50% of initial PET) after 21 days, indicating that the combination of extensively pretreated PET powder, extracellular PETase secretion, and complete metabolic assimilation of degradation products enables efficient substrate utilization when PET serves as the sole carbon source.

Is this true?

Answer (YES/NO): YES